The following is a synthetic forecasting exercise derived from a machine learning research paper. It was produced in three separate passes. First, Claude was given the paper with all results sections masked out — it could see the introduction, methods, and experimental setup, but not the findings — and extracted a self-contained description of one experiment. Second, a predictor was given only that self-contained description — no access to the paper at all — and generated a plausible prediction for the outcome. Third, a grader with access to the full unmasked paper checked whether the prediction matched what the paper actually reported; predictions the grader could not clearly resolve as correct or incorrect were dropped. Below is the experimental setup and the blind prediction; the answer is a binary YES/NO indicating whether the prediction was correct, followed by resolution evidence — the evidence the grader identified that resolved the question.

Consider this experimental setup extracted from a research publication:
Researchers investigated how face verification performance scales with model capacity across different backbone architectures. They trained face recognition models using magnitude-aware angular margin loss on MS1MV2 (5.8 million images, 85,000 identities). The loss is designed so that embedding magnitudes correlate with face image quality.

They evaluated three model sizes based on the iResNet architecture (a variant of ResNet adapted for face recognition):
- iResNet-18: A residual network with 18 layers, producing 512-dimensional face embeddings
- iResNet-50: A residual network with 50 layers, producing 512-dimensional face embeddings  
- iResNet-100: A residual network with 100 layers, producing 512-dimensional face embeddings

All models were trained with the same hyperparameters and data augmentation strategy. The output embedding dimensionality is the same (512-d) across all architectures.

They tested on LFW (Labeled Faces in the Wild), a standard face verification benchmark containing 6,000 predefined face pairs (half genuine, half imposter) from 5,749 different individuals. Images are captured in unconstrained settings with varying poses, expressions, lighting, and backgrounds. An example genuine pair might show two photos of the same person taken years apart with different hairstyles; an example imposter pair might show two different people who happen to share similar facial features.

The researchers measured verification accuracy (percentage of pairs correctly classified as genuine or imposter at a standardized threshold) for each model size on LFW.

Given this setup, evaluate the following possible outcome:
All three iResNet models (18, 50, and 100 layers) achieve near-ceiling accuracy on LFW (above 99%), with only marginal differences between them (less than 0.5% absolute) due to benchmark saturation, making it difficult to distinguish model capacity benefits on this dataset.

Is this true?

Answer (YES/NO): NO